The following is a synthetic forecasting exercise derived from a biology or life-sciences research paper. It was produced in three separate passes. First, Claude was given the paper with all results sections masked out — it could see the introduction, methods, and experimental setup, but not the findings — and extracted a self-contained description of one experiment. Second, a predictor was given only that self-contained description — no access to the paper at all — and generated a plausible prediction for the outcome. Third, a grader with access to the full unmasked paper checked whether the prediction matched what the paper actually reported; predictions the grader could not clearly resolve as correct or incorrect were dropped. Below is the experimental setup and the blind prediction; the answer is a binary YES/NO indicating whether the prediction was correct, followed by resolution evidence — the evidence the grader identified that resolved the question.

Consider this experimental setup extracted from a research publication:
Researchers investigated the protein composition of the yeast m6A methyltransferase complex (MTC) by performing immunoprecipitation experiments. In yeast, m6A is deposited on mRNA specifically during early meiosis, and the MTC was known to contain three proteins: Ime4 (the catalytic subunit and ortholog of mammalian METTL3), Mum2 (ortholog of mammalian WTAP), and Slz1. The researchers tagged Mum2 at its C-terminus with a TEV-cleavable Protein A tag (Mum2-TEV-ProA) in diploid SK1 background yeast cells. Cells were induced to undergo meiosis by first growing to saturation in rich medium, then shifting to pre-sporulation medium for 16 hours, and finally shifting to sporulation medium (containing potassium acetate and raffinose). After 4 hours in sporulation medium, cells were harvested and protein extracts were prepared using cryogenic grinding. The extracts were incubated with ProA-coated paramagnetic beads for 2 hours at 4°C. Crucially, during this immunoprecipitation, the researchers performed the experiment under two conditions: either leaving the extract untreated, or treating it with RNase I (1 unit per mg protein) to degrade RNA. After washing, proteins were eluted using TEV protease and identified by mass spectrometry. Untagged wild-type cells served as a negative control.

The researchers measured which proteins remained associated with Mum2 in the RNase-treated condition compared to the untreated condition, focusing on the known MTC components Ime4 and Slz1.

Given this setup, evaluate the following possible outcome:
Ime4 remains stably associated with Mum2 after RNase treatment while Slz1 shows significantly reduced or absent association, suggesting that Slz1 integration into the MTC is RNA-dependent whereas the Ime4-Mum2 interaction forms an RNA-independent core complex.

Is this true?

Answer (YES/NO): NO